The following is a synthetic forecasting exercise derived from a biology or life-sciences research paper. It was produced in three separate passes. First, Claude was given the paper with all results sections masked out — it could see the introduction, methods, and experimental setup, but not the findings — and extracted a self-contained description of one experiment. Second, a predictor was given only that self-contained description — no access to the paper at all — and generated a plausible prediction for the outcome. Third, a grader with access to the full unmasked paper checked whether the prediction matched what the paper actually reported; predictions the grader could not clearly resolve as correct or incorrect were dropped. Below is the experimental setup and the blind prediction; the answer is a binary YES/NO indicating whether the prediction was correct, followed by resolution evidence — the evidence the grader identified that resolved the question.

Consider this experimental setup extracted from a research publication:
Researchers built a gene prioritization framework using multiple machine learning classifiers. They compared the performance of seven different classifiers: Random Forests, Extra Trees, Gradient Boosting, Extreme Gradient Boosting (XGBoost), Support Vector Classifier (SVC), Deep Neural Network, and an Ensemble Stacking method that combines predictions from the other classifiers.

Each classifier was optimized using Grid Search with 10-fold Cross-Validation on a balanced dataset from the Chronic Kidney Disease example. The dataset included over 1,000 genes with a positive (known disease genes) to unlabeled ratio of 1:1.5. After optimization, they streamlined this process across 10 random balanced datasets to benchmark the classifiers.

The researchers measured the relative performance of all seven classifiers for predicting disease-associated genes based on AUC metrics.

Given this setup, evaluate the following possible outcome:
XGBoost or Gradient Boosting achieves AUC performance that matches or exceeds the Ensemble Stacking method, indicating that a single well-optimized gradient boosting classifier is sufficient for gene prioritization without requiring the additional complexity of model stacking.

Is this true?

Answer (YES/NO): YES